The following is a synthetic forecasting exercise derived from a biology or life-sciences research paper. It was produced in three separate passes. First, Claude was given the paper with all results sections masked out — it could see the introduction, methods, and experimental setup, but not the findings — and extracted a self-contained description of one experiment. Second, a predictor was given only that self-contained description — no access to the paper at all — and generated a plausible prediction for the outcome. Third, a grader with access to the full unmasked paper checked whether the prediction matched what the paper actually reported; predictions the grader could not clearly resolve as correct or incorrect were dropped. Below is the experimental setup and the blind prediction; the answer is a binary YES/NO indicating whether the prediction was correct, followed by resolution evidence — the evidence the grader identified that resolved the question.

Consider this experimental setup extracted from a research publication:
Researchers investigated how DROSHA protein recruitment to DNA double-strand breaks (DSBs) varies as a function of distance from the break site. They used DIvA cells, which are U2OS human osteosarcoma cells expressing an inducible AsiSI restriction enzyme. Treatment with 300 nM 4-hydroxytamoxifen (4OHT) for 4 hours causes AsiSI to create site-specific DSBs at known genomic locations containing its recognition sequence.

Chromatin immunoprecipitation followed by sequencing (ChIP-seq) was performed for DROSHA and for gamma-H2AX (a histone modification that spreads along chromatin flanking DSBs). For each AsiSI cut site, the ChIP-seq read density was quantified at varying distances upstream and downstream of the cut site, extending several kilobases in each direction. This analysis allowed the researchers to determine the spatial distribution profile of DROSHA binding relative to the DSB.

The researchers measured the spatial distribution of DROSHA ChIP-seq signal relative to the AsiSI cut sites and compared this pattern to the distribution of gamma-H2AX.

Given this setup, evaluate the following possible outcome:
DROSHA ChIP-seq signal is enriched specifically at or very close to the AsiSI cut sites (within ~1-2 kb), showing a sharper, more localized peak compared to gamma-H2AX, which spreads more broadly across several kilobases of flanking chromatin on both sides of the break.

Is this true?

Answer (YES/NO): YES